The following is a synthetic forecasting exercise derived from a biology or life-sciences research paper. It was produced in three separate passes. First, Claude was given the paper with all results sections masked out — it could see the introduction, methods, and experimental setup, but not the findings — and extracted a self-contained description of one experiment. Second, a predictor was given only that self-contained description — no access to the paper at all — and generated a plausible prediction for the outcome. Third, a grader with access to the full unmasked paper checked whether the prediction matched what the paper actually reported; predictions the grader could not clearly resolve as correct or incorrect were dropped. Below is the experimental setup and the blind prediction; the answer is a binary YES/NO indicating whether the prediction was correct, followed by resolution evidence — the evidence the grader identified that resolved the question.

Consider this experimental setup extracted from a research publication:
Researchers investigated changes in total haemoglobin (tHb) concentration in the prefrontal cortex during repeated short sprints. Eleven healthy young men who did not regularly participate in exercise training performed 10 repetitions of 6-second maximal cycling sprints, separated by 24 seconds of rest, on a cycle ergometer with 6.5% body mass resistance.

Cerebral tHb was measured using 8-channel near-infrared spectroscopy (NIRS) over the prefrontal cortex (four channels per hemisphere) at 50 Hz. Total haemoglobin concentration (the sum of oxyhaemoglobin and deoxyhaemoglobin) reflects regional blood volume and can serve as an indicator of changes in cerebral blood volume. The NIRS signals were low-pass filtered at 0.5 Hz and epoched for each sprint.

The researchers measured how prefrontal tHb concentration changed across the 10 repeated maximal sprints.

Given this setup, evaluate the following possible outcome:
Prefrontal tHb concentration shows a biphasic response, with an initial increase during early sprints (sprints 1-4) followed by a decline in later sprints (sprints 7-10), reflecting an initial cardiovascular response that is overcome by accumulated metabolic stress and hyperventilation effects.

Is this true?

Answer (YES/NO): NO